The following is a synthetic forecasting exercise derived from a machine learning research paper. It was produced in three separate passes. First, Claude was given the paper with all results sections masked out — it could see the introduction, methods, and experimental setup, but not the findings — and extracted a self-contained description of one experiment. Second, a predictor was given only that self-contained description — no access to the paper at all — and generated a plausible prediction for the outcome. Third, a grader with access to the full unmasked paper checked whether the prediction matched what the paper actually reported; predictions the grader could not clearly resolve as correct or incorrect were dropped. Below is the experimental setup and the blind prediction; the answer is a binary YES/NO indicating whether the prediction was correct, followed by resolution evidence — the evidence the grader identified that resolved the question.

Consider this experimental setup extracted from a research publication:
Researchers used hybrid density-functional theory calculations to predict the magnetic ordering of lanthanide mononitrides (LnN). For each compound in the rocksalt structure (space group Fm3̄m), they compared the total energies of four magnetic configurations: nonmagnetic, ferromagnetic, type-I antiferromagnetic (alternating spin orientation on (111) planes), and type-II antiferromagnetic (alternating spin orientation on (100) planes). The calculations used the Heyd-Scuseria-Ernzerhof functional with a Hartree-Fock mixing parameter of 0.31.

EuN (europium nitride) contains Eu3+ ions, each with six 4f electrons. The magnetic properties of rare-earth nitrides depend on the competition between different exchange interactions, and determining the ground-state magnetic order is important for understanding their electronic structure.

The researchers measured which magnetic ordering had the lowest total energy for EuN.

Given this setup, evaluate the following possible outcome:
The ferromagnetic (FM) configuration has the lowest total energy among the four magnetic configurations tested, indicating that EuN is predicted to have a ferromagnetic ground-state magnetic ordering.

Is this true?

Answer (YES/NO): NO